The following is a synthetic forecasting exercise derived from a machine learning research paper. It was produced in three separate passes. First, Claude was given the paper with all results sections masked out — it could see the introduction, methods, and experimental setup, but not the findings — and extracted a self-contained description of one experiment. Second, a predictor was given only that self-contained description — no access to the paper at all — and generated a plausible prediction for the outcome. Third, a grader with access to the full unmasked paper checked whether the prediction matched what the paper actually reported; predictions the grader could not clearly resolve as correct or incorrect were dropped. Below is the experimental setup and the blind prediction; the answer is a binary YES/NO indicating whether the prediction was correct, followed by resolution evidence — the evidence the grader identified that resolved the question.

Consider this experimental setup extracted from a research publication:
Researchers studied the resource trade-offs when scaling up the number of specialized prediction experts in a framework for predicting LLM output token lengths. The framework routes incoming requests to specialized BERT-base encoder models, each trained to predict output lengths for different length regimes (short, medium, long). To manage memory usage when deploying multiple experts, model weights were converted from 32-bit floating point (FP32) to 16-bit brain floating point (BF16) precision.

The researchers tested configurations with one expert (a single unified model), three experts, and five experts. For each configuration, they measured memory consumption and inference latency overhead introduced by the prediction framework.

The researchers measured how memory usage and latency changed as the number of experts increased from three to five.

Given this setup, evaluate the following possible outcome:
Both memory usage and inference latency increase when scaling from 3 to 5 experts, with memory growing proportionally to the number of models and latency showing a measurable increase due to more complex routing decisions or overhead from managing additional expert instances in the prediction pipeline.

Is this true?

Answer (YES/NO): YES